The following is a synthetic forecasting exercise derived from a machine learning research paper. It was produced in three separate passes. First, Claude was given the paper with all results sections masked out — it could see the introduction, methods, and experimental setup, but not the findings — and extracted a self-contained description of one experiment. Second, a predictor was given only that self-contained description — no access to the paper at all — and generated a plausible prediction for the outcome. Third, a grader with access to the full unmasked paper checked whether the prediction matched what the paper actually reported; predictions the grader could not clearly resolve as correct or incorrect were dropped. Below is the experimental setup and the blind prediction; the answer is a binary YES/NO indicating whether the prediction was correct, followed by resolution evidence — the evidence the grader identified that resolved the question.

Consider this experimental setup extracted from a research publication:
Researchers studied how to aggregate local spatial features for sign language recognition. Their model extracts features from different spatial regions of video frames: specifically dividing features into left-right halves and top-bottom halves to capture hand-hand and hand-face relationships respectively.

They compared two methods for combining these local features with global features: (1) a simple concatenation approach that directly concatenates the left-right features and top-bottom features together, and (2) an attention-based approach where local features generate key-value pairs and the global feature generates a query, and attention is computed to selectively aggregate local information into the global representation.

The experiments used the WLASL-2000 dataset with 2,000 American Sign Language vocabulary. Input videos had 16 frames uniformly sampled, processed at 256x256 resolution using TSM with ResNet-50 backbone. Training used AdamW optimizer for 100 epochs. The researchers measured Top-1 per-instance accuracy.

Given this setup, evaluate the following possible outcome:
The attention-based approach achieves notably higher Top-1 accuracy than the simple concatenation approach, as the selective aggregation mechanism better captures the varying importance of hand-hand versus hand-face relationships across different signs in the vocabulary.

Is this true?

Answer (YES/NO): NO